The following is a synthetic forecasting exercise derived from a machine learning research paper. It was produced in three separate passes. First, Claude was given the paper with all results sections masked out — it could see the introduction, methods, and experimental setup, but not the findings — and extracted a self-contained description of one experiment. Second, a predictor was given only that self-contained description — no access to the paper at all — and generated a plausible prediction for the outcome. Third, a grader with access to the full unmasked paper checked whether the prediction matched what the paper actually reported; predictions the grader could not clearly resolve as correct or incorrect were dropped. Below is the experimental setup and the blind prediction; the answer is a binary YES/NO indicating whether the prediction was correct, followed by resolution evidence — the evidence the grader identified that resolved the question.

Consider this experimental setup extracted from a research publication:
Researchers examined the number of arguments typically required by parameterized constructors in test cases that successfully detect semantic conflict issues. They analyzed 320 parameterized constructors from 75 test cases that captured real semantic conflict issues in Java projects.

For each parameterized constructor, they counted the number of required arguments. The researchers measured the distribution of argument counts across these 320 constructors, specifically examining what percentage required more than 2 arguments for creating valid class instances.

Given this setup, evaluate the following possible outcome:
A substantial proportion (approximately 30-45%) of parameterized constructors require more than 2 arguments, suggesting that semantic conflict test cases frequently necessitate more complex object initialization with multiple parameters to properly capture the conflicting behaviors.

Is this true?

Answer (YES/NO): NO